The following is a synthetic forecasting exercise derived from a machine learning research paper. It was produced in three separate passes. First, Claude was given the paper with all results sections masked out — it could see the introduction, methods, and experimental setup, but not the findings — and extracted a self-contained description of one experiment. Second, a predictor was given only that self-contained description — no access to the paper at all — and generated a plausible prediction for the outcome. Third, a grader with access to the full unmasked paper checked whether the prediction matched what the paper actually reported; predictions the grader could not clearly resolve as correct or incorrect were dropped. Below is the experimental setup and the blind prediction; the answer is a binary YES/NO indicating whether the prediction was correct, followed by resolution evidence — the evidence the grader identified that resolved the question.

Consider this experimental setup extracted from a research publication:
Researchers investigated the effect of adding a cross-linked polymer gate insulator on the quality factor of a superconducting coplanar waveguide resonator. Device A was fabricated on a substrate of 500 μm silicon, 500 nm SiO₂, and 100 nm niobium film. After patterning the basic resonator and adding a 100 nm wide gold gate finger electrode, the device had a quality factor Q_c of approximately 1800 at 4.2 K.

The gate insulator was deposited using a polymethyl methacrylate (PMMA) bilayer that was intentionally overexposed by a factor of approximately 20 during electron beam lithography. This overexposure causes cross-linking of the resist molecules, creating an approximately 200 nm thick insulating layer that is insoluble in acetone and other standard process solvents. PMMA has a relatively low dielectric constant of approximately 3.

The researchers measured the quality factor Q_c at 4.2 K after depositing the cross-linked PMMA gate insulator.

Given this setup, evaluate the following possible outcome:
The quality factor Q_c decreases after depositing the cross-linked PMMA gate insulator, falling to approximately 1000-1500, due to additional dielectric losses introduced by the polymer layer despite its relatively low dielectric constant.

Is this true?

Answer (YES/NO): NO